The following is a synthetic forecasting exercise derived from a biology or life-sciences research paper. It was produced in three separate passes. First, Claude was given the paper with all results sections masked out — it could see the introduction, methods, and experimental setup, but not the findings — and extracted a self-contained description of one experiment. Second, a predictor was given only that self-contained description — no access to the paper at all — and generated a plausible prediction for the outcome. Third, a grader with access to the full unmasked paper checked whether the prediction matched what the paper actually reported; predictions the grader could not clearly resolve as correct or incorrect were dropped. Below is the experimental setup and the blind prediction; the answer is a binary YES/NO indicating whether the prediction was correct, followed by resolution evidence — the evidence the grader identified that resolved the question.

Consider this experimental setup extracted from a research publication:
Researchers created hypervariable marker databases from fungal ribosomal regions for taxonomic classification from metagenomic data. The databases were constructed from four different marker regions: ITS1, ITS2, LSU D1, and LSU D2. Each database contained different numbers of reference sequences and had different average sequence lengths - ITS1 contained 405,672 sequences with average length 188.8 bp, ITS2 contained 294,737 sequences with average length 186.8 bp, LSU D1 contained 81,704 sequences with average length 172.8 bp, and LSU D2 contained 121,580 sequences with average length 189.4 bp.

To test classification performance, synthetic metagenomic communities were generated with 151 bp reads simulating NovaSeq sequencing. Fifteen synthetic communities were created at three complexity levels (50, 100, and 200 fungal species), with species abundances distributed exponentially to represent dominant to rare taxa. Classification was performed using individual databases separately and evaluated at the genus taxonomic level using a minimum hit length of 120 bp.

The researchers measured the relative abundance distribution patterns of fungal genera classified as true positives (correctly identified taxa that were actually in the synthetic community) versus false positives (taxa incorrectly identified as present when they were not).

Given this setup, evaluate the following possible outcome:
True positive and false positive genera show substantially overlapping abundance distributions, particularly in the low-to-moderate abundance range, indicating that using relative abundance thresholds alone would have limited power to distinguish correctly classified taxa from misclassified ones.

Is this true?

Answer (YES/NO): NO